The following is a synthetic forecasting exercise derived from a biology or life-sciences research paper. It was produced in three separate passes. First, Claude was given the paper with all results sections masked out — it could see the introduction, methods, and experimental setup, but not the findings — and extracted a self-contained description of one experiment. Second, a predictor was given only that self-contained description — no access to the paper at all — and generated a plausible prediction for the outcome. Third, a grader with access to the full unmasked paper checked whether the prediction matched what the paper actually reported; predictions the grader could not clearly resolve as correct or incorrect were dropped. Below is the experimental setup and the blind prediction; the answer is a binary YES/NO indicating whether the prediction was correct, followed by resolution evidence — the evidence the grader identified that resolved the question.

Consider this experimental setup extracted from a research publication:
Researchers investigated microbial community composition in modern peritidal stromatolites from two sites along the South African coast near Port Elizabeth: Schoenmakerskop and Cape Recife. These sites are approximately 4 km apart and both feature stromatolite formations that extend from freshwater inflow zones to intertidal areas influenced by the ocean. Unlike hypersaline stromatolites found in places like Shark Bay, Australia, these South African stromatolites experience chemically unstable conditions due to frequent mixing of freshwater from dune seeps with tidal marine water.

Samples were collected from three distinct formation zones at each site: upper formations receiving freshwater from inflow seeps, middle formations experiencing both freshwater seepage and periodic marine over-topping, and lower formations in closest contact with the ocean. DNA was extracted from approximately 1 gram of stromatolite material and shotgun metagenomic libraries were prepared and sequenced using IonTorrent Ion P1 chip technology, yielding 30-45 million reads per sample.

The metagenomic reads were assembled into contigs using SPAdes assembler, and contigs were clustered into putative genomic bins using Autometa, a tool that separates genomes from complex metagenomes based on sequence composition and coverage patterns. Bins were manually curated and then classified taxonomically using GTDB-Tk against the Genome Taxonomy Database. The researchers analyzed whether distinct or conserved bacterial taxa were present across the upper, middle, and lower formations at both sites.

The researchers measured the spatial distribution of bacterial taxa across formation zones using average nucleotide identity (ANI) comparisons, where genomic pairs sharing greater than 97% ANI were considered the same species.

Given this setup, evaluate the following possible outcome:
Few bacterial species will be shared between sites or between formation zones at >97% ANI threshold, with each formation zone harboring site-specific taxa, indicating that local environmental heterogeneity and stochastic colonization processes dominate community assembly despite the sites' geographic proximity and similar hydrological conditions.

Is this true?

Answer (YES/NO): NO